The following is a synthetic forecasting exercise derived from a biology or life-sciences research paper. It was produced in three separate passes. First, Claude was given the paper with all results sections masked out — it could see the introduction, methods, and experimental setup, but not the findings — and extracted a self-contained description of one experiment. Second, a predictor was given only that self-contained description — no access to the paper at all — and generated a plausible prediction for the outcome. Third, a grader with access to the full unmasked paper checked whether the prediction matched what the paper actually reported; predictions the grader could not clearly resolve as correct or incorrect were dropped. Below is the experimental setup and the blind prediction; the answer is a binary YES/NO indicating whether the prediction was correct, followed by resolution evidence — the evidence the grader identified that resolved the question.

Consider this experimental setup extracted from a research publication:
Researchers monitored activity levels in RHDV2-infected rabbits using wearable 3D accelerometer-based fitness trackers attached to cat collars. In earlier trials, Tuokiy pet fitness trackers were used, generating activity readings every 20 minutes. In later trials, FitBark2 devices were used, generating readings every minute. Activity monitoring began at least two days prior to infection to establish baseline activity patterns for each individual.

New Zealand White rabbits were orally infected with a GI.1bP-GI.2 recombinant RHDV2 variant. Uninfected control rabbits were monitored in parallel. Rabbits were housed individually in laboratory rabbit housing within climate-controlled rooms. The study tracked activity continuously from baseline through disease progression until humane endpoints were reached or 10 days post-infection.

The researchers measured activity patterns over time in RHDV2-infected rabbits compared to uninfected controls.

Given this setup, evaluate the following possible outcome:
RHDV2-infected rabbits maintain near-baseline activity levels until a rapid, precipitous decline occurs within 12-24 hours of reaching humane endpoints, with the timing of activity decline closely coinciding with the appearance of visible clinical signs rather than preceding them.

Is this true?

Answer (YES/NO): NO